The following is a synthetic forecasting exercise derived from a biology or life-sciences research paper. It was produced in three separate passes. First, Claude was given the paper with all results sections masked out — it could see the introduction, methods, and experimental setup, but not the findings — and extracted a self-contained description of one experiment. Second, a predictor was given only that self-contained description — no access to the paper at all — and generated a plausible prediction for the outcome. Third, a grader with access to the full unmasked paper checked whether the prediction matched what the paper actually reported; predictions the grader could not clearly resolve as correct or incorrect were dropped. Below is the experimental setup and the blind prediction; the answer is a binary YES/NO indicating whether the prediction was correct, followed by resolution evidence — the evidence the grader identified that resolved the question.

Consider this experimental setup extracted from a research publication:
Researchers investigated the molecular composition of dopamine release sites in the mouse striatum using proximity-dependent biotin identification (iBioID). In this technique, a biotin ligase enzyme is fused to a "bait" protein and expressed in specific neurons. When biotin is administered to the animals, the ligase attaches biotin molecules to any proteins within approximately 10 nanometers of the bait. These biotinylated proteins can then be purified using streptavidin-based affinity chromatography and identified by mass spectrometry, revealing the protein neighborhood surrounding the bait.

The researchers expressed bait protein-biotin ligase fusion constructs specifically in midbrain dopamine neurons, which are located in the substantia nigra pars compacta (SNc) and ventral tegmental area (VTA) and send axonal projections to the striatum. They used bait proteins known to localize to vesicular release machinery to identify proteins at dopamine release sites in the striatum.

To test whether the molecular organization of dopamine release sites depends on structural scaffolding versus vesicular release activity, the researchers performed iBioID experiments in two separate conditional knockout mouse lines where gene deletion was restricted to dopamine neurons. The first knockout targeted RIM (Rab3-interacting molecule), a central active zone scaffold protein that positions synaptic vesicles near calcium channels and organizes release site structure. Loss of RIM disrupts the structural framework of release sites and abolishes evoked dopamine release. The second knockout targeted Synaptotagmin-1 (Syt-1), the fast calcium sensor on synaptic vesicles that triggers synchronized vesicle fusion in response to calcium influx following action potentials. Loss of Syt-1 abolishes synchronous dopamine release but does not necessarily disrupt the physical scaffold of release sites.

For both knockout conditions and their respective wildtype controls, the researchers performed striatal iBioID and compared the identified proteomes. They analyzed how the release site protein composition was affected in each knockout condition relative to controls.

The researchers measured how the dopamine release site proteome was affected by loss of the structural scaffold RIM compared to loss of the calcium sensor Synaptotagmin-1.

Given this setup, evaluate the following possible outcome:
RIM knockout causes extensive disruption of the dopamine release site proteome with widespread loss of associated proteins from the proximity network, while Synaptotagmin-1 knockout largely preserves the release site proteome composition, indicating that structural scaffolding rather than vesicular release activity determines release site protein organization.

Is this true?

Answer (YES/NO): YES